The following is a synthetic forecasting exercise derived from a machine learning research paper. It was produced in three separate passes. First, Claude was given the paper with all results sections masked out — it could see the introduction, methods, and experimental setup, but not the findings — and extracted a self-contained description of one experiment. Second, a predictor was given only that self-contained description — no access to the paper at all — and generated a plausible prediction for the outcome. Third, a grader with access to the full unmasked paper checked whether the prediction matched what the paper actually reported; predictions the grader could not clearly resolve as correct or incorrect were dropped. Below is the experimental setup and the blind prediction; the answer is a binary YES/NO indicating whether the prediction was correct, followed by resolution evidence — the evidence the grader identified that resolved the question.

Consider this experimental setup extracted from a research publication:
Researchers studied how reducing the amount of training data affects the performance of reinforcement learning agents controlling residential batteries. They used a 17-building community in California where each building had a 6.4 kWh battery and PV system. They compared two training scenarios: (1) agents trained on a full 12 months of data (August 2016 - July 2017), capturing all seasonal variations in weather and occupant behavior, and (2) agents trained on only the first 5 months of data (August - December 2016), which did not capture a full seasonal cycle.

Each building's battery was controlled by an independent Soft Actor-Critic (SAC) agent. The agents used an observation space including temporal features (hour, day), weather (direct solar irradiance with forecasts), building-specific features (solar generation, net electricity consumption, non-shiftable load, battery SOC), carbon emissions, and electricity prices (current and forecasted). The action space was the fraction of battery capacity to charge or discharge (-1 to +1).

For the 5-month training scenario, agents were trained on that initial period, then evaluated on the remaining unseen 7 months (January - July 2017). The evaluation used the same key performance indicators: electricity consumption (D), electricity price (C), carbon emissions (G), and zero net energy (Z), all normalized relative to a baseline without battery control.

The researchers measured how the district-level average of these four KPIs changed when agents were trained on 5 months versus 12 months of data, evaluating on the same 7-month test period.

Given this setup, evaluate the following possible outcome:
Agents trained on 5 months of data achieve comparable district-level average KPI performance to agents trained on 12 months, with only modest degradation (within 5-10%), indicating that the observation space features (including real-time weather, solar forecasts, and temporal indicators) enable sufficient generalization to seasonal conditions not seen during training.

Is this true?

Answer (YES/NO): YES